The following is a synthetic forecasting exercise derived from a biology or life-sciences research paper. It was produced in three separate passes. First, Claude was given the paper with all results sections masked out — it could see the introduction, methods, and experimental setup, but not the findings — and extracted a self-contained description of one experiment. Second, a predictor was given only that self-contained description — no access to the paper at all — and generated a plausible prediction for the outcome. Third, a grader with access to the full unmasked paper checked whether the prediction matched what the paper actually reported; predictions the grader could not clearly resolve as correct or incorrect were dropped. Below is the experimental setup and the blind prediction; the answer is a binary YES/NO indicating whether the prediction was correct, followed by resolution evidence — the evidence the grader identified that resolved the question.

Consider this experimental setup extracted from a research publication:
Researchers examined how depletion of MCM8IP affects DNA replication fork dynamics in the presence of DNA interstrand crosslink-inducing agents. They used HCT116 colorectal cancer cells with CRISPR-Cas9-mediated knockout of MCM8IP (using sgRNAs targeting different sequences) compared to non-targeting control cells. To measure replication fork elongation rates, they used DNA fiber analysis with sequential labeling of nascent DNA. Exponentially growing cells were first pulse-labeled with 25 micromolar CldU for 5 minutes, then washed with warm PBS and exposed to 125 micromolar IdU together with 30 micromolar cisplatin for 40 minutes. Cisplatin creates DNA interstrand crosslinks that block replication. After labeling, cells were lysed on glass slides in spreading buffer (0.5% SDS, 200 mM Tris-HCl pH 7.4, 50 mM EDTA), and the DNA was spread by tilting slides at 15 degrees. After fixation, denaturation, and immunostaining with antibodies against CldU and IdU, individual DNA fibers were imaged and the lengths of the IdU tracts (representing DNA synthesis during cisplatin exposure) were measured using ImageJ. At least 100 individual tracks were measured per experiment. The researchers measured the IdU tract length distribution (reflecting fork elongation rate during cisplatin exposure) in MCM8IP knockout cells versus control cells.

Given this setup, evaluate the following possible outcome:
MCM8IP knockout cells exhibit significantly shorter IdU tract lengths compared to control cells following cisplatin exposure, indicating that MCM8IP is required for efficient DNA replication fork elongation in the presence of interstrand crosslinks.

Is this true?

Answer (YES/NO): YES